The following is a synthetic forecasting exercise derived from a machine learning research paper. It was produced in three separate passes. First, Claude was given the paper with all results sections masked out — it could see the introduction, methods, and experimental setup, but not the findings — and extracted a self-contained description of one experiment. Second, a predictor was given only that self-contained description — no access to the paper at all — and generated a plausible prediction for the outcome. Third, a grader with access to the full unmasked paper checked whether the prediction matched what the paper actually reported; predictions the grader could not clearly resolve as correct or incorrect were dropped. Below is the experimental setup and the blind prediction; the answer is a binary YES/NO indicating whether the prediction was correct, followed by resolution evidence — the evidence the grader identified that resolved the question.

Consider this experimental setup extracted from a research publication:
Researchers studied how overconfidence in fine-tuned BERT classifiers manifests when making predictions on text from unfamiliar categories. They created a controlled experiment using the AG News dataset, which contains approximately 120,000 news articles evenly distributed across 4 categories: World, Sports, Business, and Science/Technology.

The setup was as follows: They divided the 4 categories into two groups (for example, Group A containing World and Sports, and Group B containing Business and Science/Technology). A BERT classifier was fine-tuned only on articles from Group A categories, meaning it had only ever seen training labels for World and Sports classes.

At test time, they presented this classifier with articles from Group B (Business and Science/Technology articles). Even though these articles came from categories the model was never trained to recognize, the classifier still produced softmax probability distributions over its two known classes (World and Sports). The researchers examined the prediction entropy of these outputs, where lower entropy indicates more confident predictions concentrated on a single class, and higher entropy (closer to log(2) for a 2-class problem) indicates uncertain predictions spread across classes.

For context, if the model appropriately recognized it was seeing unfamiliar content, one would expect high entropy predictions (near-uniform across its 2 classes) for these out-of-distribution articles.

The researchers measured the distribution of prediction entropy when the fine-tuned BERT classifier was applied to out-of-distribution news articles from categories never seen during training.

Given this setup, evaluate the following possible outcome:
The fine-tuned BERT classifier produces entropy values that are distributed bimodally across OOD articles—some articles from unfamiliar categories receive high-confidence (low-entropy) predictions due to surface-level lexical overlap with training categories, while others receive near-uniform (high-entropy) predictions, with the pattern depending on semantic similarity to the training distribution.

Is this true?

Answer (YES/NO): NO